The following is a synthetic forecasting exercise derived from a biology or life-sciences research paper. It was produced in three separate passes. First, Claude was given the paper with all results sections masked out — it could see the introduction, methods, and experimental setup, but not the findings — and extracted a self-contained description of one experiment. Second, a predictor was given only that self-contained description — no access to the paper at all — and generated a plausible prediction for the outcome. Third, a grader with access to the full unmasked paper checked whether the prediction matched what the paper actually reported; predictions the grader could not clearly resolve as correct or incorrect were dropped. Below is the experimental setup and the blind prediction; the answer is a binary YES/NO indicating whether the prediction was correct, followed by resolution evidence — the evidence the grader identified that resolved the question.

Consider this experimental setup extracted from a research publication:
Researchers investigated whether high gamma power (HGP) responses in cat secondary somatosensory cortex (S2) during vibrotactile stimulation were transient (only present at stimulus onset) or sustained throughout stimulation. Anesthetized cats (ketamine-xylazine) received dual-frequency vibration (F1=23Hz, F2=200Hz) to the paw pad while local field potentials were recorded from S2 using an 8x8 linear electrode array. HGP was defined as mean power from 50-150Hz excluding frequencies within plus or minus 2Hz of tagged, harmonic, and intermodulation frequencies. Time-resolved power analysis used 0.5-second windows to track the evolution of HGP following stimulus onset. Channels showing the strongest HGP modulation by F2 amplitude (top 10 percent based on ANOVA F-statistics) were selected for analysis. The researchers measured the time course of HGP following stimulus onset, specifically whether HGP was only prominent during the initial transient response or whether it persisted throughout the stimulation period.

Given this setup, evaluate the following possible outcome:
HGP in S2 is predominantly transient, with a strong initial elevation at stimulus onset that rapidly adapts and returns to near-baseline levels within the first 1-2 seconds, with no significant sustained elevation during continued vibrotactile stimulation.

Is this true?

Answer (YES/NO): NO